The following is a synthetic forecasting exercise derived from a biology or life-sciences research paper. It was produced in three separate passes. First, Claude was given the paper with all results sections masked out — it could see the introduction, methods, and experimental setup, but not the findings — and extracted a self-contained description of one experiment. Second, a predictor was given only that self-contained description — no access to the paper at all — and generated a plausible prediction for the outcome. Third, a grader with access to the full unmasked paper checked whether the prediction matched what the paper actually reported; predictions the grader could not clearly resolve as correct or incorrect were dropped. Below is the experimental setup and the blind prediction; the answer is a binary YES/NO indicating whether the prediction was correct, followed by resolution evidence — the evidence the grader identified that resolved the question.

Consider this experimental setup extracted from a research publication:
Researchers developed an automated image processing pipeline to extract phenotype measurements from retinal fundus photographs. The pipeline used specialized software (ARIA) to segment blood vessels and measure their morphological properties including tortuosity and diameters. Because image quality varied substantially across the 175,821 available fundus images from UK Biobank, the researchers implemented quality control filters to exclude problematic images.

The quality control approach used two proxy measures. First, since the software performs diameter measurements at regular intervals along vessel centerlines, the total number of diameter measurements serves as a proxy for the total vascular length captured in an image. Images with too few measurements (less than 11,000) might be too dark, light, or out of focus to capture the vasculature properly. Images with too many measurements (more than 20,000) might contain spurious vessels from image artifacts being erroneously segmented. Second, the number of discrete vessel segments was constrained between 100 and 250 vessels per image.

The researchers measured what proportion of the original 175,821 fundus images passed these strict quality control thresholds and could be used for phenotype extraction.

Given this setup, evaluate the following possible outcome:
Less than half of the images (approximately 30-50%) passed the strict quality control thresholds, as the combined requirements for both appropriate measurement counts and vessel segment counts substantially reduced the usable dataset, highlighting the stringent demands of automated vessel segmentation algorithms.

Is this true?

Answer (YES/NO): NO